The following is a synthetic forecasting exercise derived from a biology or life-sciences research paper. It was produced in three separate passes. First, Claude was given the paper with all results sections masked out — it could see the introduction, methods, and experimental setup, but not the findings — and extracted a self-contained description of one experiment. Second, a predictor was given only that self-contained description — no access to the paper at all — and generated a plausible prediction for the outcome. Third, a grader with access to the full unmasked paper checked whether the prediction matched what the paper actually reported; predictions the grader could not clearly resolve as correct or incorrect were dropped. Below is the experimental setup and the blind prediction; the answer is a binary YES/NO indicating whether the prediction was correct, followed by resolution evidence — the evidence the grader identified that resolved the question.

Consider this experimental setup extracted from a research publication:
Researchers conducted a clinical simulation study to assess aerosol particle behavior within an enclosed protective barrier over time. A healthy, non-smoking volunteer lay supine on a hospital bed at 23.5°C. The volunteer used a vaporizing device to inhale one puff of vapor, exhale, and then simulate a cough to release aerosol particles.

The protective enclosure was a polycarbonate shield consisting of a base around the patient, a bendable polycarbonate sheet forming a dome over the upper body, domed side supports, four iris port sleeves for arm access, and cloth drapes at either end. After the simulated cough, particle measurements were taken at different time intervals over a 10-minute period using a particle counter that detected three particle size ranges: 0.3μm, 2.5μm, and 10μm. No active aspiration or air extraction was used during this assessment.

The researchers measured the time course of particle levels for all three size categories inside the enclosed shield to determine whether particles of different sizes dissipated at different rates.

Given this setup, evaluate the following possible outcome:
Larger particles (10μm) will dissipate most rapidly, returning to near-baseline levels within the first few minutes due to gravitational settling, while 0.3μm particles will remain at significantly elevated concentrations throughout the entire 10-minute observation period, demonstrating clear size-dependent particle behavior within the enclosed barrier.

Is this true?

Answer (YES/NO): NO